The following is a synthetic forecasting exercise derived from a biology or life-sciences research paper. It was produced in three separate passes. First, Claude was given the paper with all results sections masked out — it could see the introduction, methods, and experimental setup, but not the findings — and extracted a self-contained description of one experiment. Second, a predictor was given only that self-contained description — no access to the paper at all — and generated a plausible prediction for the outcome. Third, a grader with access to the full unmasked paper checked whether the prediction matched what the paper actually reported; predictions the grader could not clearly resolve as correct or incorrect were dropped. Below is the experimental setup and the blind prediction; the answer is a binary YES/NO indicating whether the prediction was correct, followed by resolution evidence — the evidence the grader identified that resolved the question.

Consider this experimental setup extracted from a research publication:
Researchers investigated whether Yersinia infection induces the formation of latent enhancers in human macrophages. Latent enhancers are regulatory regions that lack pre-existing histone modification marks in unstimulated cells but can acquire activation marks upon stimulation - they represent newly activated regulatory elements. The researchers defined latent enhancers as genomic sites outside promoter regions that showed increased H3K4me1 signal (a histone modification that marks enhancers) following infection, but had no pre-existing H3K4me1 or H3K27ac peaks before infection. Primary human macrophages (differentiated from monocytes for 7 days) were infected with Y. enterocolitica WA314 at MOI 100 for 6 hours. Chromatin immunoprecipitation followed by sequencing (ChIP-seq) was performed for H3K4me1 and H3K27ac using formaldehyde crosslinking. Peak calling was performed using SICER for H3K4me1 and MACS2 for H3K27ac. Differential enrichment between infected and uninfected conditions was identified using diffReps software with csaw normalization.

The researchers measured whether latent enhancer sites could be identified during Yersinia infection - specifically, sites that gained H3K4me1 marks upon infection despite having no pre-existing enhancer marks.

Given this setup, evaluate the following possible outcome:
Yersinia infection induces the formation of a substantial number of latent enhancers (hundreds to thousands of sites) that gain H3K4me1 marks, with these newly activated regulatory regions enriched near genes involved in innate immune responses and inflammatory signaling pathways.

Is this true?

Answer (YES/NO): NO